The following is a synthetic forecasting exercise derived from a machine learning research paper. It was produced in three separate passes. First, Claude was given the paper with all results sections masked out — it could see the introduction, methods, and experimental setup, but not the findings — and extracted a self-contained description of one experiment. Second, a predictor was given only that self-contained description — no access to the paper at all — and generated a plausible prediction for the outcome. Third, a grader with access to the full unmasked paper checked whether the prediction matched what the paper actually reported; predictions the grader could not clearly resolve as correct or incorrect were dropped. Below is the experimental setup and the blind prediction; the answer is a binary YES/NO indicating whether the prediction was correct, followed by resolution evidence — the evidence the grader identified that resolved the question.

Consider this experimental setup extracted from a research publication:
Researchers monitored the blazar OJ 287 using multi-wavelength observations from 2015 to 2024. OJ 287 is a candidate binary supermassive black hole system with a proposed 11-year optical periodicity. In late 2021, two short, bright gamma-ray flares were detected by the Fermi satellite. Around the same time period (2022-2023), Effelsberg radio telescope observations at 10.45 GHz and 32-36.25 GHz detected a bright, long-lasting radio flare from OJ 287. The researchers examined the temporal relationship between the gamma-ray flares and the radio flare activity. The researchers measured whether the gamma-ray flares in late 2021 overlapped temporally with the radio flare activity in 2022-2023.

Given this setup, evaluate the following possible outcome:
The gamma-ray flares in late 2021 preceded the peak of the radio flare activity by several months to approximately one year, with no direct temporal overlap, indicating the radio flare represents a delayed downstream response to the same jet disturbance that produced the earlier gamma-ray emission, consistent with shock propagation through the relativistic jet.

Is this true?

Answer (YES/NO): NO